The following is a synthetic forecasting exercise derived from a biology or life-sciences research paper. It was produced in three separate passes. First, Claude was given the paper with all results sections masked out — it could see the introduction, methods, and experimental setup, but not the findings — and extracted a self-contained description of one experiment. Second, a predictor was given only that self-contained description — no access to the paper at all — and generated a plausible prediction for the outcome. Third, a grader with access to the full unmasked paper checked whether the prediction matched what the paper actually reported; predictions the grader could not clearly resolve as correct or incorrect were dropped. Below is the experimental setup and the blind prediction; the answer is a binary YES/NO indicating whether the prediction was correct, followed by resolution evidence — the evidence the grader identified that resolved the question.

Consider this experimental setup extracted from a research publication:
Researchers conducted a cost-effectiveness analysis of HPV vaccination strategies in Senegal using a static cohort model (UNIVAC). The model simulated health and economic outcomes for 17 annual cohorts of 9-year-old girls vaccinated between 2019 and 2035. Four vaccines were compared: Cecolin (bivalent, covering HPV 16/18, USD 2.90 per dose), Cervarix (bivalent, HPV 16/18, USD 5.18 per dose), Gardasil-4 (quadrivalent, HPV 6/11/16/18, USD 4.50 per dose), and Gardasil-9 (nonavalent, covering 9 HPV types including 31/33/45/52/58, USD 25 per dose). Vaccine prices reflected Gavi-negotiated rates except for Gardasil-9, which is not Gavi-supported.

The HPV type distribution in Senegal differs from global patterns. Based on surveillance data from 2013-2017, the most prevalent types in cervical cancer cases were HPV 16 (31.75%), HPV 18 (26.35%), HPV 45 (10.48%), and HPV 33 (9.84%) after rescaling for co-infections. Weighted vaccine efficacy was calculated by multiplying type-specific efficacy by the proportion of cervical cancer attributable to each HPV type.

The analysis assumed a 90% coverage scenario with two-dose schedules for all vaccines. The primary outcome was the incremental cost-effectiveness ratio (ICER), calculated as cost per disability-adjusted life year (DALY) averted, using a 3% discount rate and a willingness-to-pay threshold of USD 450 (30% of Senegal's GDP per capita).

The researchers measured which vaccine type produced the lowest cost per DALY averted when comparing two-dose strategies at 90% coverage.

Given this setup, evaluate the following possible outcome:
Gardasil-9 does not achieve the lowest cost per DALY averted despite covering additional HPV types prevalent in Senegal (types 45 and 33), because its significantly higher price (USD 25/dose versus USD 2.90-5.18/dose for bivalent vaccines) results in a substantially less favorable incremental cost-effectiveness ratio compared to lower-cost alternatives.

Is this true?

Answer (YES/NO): YES